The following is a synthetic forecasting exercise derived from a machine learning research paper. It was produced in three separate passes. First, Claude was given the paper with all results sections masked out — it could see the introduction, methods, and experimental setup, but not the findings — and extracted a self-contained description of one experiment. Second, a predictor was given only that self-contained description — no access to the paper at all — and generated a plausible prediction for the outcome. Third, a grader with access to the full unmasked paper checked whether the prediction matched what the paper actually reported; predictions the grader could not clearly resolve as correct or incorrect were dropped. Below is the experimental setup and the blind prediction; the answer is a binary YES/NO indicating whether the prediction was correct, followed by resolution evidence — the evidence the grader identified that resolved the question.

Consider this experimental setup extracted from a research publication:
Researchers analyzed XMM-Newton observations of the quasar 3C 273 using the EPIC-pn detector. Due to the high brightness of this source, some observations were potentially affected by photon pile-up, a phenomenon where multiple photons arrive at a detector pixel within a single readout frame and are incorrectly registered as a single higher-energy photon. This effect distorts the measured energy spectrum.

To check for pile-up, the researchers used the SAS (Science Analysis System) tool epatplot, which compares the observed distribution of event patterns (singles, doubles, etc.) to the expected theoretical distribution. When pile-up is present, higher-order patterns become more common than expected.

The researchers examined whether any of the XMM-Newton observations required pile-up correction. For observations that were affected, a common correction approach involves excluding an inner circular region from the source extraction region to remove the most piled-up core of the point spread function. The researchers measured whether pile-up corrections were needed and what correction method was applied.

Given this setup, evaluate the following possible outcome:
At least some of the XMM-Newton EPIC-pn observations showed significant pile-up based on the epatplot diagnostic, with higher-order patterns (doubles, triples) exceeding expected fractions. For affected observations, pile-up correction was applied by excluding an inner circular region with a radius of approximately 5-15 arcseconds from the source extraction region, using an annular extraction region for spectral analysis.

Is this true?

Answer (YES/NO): YES